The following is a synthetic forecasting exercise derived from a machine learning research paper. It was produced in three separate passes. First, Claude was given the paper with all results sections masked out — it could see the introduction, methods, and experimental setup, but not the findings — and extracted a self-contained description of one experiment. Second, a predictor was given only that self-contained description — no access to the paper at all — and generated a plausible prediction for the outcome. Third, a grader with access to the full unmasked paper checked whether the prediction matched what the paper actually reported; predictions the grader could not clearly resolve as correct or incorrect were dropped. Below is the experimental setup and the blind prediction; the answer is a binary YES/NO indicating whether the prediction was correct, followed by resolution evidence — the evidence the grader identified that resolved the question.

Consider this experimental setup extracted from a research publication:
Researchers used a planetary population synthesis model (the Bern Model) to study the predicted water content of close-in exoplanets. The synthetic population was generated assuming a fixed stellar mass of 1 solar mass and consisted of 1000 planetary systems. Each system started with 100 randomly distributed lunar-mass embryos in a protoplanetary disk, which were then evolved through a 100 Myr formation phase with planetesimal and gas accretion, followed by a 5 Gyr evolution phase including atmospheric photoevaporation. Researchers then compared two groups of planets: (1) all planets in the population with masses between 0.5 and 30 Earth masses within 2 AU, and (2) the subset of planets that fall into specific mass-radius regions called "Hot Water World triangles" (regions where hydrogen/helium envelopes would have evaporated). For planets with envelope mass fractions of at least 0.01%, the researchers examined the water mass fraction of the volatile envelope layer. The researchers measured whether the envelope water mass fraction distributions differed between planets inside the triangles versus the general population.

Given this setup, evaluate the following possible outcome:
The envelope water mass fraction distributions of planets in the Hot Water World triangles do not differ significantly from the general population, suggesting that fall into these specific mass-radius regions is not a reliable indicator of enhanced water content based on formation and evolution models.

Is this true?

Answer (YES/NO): NO